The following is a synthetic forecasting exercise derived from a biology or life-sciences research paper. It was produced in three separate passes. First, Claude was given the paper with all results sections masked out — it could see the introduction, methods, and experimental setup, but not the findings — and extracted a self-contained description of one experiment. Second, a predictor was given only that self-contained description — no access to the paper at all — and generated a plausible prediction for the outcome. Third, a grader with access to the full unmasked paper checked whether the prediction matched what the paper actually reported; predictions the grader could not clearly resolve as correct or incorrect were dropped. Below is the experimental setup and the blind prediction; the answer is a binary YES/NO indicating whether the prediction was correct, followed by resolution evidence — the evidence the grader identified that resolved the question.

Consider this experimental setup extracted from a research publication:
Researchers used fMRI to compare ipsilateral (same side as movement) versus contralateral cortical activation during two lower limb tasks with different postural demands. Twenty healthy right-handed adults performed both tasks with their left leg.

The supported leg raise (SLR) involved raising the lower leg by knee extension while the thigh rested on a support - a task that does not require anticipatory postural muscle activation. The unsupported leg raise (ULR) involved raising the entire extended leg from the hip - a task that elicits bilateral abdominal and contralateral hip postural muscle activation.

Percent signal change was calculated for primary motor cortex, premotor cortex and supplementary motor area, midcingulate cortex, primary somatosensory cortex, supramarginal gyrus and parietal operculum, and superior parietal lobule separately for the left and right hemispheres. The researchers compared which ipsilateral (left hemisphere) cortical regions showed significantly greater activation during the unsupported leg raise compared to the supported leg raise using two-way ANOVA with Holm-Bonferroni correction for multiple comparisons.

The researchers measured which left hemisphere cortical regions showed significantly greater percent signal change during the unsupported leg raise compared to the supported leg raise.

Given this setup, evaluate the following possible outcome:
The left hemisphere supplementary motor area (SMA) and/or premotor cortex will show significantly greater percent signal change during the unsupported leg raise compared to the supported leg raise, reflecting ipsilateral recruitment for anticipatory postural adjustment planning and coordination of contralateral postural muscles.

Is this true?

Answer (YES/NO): NO